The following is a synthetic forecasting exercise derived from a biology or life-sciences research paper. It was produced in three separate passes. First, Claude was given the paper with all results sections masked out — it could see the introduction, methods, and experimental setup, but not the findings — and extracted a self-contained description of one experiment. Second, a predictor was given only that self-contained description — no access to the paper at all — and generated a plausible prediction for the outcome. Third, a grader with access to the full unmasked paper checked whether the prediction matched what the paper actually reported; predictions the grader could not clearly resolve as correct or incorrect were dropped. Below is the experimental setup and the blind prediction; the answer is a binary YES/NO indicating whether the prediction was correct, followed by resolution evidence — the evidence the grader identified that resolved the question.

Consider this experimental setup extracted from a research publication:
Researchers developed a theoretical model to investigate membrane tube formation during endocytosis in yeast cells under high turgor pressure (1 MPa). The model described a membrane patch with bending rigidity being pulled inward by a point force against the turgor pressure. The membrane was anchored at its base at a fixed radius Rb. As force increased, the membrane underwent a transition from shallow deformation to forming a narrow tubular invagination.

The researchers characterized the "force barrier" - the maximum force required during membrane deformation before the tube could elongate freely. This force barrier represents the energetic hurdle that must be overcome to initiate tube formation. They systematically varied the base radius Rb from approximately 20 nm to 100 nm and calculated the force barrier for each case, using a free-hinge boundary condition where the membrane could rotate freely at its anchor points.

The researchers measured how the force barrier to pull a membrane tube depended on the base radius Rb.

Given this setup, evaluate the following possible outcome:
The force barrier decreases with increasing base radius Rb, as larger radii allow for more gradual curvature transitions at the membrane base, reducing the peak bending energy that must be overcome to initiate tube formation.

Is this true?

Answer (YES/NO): YES